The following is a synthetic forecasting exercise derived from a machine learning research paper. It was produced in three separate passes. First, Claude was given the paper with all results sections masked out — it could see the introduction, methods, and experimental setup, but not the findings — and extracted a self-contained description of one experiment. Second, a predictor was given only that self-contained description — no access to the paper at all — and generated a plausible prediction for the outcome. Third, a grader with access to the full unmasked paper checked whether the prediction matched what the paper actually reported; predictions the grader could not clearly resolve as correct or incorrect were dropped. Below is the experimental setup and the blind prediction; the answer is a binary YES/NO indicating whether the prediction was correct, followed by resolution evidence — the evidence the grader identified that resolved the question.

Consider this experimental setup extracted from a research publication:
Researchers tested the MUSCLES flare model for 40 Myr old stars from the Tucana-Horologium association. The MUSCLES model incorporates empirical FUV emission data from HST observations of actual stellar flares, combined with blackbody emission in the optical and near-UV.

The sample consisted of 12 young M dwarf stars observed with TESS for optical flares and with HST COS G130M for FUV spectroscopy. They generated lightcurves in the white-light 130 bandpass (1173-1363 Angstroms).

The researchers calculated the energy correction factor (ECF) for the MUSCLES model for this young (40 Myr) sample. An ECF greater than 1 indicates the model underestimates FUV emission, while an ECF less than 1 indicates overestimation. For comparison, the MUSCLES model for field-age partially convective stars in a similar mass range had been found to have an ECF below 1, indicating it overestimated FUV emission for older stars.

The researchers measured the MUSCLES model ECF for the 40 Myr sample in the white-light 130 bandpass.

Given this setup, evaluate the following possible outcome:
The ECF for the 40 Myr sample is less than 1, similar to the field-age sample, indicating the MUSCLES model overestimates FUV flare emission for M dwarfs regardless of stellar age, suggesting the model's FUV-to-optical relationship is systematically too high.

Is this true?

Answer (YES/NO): NO